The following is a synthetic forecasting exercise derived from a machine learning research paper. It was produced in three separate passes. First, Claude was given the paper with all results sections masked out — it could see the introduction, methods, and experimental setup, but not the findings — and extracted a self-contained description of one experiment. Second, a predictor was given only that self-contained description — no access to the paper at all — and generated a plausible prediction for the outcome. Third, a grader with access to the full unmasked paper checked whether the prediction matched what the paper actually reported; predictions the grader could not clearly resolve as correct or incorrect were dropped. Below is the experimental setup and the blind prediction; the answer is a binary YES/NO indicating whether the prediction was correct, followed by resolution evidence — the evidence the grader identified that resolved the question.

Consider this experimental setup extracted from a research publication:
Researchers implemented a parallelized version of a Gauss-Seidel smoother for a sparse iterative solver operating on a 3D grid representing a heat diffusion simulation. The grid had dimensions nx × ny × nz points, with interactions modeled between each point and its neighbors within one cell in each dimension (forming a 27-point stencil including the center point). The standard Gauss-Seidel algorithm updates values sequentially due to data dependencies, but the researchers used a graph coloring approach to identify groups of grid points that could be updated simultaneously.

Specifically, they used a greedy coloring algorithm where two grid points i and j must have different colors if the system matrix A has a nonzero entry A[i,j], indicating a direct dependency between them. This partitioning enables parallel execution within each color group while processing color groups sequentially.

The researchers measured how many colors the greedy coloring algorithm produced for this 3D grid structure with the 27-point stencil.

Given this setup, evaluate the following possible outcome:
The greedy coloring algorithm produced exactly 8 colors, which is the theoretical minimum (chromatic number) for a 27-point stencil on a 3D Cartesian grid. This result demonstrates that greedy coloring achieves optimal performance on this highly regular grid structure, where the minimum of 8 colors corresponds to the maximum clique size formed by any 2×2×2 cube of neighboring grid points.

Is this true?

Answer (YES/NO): YES